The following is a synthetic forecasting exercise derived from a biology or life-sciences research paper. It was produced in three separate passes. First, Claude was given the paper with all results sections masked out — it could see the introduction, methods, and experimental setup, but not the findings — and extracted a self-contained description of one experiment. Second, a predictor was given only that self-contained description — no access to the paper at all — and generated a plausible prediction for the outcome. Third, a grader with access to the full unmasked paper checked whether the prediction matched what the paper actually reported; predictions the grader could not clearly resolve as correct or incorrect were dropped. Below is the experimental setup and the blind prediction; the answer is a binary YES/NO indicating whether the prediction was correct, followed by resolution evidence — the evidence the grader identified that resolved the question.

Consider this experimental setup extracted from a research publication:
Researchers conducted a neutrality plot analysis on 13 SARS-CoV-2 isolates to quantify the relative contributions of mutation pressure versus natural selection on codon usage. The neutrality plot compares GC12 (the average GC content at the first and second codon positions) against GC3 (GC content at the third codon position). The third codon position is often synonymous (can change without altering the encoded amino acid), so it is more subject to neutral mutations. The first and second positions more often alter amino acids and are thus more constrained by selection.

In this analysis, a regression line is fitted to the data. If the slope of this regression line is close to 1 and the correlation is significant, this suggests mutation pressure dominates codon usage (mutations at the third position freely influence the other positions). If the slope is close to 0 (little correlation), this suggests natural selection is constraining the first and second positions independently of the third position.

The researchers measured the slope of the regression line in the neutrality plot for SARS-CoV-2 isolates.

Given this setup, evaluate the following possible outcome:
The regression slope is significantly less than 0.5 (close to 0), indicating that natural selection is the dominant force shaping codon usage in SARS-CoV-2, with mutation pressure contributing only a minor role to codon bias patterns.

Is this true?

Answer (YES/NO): YES